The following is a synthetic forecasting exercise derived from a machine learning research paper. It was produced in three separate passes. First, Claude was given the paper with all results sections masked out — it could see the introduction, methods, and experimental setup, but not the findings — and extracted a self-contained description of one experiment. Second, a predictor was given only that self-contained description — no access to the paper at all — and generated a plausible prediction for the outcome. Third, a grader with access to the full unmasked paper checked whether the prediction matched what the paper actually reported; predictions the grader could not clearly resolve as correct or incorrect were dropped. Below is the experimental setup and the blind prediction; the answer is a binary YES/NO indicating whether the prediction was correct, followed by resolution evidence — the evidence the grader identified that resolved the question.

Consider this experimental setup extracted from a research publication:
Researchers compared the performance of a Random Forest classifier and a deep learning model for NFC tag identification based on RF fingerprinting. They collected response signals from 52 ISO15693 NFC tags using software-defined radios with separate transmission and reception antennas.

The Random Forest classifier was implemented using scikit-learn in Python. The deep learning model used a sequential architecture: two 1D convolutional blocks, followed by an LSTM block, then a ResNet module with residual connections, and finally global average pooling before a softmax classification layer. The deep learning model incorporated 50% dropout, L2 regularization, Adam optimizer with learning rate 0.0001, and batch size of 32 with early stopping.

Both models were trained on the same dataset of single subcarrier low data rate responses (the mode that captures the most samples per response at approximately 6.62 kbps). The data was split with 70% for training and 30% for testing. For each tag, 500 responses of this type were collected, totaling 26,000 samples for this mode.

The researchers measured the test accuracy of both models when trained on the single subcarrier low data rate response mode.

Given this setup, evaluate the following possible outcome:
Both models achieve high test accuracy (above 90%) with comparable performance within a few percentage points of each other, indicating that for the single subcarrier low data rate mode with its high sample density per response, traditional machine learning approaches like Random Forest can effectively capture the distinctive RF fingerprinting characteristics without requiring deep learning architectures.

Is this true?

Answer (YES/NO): NO